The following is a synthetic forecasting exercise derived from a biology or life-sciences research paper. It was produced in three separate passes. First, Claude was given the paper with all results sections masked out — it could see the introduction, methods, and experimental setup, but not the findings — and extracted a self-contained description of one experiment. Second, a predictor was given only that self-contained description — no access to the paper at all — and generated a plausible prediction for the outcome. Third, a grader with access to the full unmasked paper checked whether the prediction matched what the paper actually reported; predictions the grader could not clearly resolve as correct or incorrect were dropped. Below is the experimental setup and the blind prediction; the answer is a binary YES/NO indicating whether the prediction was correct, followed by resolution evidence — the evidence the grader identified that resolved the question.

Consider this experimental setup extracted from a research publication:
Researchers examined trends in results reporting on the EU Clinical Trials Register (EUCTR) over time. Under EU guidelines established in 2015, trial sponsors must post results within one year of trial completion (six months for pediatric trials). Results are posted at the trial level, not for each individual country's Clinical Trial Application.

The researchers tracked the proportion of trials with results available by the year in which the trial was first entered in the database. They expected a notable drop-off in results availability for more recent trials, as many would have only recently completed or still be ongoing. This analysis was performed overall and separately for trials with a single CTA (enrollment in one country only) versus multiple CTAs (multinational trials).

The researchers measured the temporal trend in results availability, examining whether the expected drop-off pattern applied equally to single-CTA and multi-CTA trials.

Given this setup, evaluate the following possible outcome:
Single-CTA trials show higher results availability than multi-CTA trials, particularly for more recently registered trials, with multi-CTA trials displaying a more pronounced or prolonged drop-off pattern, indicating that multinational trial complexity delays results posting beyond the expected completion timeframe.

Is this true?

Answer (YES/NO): NO